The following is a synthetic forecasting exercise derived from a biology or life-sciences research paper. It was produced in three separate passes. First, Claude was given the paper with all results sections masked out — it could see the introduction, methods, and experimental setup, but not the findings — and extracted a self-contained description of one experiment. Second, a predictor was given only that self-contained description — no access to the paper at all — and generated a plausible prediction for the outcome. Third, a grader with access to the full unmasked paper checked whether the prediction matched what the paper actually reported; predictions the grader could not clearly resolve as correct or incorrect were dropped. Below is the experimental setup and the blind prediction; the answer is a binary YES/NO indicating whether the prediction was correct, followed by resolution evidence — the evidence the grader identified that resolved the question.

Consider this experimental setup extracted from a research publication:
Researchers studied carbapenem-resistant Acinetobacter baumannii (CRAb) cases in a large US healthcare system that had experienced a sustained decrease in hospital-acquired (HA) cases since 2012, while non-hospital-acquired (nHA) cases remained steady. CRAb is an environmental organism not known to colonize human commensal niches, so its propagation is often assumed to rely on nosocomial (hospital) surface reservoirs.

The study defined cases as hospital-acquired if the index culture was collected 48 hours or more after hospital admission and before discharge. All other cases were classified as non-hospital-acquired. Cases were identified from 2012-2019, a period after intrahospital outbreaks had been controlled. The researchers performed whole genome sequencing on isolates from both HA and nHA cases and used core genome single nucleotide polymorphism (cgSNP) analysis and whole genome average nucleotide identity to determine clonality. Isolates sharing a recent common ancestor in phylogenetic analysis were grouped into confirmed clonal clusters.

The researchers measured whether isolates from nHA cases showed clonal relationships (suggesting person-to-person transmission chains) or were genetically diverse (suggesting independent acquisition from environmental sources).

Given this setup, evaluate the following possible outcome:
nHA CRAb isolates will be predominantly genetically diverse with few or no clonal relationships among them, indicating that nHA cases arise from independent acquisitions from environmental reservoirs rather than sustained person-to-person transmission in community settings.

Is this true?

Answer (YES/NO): NO